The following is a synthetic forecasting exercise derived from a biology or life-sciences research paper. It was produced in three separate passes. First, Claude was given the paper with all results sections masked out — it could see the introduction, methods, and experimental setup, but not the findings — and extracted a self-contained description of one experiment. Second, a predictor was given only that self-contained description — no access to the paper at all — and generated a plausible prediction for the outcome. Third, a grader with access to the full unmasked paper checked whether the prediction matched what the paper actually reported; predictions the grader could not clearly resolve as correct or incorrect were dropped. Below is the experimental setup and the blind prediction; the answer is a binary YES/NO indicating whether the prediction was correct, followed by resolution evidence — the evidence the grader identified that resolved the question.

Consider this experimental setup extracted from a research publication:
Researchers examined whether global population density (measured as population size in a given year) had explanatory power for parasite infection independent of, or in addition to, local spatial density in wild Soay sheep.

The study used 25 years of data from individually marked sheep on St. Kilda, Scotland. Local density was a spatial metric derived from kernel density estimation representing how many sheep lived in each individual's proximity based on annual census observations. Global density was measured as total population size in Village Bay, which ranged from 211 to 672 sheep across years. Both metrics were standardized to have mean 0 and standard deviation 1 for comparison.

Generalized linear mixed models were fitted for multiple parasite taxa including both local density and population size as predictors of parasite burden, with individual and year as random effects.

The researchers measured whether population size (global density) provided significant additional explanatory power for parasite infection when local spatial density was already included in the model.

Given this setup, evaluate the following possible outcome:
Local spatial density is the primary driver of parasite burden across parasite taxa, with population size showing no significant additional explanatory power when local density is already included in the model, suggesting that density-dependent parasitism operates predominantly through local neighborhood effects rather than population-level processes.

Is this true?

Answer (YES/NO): NO